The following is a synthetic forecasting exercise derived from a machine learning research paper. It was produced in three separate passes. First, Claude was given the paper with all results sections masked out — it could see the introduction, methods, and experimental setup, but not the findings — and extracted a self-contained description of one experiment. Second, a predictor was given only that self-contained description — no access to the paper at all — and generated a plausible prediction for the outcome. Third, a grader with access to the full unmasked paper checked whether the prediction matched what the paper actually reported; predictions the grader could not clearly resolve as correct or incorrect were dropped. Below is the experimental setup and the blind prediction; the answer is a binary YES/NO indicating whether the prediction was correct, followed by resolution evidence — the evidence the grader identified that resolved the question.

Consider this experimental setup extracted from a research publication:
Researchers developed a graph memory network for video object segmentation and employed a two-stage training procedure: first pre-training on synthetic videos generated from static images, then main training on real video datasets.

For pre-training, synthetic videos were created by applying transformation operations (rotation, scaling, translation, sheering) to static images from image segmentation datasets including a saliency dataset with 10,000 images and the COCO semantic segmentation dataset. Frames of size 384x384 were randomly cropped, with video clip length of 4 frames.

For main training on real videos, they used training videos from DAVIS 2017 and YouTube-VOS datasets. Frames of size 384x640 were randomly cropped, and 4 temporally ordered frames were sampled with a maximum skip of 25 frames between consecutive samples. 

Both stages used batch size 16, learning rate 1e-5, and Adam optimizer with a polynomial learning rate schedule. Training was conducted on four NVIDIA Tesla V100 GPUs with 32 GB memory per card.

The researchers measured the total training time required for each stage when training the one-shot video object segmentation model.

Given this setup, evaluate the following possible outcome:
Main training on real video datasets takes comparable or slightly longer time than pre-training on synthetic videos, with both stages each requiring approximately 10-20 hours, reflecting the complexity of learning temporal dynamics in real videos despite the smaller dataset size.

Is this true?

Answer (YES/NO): NO